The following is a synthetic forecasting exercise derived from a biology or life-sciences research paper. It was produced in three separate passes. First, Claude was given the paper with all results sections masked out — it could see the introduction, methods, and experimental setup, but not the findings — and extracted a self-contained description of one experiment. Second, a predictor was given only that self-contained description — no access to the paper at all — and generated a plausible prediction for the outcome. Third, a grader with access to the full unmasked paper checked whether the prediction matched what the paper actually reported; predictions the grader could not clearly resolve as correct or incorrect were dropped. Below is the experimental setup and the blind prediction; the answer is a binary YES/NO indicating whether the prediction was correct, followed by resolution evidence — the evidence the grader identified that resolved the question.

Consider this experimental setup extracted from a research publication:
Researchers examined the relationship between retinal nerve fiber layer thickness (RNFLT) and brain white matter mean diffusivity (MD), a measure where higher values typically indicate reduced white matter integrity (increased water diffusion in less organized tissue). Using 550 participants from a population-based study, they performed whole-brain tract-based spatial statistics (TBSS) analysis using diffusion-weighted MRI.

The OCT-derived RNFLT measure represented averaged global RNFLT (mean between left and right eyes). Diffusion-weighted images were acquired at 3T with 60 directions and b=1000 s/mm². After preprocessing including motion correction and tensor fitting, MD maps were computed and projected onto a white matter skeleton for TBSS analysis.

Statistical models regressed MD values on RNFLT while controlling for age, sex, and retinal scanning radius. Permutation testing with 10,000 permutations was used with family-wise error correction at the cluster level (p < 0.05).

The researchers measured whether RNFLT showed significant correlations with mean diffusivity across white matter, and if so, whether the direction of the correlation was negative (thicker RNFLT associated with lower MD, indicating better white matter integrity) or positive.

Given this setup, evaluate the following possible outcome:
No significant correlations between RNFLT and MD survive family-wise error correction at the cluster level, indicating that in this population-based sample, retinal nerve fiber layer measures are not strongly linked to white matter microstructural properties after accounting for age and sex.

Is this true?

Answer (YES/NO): NO